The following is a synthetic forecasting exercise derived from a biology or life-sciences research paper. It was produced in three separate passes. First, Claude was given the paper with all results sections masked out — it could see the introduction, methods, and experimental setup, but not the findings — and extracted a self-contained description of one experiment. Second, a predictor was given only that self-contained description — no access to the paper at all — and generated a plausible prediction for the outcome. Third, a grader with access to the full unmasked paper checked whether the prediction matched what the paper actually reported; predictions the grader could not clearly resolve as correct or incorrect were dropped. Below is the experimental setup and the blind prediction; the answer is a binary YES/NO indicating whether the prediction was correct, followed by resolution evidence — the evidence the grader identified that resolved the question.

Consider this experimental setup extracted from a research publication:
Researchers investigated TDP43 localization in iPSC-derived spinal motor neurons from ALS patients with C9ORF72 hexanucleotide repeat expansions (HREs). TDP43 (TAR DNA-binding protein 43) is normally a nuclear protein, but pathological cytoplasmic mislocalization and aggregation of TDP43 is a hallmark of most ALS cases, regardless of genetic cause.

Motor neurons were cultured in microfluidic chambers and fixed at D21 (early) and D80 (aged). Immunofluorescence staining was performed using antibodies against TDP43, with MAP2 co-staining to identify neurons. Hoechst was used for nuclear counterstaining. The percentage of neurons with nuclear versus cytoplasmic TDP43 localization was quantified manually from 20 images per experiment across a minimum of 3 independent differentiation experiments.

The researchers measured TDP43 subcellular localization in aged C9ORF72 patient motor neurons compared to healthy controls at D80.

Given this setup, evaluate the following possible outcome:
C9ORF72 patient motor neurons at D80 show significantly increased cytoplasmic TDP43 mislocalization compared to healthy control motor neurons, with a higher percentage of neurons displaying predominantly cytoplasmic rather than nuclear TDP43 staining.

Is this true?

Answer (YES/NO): NO